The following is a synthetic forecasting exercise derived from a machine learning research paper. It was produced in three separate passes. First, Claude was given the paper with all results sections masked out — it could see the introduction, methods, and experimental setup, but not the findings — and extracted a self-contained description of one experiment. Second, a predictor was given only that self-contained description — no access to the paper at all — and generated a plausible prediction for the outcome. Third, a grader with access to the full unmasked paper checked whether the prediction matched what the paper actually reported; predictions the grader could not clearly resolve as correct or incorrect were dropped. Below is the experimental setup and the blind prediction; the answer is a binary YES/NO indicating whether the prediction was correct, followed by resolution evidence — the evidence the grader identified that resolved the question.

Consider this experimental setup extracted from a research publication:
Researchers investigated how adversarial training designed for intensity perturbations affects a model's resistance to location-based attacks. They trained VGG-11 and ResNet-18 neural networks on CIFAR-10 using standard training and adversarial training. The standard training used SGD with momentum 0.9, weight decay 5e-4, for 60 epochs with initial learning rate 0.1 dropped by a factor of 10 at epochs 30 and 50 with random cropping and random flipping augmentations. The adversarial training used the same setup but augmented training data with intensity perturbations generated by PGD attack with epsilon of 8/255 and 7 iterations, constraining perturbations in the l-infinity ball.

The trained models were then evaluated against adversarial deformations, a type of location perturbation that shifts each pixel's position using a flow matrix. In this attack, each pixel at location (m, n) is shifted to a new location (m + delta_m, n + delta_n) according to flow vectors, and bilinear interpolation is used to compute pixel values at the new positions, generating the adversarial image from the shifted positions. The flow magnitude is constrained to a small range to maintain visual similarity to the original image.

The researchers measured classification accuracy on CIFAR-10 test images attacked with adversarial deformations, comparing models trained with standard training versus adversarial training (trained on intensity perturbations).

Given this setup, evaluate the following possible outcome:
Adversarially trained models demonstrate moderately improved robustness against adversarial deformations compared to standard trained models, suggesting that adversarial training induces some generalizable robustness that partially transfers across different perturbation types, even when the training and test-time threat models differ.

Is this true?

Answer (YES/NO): NO